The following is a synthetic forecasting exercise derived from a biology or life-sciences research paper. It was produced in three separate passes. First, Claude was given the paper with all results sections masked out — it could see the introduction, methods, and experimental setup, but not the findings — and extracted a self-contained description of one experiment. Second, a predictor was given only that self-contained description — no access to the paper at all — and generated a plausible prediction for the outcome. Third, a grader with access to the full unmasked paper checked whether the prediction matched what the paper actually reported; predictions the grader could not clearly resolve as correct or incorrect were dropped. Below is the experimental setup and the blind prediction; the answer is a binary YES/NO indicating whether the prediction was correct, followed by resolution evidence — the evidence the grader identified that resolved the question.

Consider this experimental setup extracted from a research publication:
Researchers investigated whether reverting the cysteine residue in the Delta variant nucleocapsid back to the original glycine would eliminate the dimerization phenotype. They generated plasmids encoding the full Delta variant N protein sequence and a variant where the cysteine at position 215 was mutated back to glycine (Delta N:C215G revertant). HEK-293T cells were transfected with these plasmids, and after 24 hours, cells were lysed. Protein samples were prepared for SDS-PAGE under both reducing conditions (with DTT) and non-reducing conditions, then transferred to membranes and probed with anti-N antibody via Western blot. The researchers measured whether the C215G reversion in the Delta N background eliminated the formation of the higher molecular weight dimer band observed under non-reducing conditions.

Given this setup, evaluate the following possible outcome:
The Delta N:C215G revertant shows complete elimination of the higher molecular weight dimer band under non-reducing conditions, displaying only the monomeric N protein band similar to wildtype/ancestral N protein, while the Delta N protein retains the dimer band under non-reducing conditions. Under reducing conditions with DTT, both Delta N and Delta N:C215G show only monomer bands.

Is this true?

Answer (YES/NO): YES